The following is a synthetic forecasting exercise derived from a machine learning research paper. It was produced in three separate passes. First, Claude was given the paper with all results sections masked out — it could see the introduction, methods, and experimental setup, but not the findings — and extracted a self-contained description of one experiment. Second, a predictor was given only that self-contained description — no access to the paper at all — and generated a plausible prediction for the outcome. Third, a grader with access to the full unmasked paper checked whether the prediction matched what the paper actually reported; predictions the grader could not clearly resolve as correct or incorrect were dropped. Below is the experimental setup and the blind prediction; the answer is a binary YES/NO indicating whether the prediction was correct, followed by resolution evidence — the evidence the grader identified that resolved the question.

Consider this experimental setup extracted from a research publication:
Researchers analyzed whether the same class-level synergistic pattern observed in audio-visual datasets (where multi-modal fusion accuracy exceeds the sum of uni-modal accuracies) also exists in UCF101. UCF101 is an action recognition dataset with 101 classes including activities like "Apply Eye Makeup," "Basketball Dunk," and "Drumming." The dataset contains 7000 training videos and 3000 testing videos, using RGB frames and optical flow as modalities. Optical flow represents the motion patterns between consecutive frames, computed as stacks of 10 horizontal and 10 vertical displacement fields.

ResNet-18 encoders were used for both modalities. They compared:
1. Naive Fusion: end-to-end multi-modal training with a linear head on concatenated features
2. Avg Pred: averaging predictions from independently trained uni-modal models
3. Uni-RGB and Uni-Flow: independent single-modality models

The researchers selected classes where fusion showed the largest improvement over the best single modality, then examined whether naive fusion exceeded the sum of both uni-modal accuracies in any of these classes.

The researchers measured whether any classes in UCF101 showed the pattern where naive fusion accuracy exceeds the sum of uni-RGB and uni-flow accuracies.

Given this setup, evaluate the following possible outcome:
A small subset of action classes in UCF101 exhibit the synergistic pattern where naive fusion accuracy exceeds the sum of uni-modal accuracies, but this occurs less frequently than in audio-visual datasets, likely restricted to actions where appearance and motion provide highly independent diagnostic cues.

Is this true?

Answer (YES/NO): NO